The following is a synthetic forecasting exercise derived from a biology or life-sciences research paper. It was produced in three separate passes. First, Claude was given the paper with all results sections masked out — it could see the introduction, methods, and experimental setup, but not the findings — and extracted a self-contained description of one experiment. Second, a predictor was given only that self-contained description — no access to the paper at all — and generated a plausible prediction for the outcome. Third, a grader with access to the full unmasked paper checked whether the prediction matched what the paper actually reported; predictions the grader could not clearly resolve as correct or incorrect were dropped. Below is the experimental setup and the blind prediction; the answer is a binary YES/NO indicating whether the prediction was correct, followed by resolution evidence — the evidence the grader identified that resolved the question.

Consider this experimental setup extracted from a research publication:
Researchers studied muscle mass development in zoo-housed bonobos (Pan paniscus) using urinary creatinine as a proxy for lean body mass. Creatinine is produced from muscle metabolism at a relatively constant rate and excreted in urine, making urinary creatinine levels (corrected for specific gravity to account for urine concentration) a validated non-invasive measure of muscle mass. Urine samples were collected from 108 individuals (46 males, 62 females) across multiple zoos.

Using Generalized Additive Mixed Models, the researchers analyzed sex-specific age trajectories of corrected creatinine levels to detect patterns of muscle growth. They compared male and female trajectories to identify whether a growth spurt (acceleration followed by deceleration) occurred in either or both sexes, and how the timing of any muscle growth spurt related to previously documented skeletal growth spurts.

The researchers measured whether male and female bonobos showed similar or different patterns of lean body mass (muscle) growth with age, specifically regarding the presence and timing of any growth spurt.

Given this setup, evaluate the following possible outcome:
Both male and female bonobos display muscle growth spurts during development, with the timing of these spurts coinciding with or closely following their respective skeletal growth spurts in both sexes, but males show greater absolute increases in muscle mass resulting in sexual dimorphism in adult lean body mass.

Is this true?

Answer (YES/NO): NO